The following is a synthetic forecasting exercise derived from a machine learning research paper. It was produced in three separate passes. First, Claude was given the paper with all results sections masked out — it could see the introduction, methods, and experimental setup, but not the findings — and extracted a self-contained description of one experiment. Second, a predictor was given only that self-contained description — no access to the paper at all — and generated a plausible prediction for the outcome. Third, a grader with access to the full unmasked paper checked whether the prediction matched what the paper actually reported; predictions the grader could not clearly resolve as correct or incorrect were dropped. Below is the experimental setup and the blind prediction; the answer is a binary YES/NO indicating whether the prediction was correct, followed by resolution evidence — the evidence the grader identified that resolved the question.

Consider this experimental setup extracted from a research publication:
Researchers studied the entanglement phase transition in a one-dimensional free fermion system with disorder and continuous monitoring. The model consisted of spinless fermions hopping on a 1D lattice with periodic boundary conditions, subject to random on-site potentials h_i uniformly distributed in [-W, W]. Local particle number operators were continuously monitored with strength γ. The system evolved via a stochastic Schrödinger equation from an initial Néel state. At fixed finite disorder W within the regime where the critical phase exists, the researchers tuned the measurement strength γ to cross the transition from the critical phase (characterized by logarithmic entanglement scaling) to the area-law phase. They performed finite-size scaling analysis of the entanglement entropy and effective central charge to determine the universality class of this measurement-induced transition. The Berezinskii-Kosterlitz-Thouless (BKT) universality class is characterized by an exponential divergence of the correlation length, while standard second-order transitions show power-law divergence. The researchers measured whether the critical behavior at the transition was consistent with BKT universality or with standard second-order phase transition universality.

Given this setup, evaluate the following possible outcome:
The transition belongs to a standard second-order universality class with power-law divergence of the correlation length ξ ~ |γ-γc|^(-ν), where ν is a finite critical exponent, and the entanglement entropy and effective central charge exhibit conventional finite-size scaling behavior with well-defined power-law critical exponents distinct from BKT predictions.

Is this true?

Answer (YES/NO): NO